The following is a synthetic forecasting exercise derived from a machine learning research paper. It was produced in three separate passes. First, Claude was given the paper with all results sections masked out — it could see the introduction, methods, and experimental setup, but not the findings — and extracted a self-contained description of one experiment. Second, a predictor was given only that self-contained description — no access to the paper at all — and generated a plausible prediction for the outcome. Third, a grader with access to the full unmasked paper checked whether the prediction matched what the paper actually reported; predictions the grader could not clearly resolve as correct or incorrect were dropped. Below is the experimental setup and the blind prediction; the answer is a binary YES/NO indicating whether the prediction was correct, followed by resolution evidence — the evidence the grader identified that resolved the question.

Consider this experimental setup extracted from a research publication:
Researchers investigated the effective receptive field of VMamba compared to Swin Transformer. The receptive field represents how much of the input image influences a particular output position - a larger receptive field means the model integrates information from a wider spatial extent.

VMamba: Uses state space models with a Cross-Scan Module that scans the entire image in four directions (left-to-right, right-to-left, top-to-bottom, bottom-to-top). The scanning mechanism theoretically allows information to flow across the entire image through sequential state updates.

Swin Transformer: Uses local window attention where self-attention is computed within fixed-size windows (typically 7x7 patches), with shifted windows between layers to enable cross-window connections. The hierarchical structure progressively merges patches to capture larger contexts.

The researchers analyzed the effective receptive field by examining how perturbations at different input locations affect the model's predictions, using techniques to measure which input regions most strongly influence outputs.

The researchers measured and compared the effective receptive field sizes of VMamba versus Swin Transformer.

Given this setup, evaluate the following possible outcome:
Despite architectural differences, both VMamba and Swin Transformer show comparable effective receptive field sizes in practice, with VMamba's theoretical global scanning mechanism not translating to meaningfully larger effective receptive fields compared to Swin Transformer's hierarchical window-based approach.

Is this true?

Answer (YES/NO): NO